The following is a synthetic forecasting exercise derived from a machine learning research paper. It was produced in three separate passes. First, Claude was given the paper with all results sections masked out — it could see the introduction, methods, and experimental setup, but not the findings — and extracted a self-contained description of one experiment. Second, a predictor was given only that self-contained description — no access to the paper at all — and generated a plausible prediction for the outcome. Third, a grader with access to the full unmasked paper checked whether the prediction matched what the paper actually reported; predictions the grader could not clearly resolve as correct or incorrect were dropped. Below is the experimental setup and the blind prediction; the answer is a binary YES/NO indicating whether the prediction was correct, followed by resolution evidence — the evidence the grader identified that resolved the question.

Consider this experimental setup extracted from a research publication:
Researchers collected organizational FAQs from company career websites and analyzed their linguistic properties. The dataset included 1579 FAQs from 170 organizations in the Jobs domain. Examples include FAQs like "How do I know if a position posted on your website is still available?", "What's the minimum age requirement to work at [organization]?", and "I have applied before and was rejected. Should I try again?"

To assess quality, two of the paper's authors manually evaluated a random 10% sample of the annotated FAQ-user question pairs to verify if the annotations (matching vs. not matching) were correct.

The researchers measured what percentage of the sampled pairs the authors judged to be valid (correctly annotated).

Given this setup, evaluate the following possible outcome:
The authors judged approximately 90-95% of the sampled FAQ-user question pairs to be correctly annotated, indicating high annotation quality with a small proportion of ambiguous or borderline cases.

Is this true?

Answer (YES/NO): NO